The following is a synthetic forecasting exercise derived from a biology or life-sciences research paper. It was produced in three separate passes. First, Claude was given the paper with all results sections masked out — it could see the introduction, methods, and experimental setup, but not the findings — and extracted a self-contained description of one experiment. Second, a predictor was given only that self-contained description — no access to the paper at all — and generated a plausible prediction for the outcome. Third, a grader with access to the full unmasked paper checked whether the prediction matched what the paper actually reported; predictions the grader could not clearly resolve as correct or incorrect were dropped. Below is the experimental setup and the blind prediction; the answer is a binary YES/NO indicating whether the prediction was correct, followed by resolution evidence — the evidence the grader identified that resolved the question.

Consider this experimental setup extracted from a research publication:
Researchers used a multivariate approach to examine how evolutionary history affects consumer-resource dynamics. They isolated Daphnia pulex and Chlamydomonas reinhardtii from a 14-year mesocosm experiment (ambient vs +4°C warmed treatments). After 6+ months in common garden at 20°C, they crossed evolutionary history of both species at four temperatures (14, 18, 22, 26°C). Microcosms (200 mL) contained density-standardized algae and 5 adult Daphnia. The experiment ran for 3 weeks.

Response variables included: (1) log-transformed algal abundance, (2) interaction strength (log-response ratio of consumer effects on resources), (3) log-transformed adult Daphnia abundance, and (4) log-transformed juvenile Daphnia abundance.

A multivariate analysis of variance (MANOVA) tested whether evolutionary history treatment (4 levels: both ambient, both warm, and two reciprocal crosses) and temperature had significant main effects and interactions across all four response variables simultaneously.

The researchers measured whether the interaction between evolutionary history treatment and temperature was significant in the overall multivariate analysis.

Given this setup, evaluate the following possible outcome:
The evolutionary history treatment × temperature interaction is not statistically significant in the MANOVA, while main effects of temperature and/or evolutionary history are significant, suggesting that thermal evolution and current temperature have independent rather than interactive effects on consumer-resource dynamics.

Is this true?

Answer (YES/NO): NO